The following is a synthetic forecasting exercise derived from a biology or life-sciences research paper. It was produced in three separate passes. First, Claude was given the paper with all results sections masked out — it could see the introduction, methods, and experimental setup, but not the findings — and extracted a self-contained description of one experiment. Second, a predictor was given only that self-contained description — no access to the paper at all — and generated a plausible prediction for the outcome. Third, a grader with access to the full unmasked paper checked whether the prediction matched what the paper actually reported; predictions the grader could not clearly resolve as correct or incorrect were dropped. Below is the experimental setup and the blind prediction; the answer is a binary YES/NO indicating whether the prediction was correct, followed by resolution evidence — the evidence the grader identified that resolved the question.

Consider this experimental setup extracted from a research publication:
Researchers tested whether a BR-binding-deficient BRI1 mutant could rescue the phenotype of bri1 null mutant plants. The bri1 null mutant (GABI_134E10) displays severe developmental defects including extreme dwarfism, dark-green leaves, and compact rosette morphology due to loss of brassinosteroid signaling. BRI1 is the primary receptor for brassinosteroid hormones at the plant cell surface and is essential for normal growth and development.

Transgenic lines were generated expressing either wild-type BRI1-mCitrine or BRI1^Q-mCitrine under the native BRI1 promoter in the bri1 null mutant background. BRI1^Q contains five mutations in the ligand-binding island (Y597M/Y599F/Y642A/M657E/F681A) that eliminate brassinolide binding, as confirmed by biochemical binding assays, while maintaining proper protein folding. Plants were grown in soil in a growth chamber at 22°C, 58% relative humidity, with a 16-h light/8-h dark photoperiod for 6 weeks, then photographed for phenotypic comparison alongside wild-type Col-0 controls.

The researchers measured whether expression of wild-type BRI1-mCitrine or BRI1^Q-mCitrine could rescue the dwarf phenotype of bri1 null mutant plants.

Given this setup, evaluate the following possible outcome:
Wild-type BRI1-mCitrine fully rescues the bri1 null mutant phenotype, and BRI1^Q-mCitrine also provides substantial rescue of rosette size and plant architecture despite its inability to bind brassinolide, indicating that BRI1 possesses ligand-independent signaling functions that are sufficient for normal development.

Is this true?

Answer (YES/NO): NO